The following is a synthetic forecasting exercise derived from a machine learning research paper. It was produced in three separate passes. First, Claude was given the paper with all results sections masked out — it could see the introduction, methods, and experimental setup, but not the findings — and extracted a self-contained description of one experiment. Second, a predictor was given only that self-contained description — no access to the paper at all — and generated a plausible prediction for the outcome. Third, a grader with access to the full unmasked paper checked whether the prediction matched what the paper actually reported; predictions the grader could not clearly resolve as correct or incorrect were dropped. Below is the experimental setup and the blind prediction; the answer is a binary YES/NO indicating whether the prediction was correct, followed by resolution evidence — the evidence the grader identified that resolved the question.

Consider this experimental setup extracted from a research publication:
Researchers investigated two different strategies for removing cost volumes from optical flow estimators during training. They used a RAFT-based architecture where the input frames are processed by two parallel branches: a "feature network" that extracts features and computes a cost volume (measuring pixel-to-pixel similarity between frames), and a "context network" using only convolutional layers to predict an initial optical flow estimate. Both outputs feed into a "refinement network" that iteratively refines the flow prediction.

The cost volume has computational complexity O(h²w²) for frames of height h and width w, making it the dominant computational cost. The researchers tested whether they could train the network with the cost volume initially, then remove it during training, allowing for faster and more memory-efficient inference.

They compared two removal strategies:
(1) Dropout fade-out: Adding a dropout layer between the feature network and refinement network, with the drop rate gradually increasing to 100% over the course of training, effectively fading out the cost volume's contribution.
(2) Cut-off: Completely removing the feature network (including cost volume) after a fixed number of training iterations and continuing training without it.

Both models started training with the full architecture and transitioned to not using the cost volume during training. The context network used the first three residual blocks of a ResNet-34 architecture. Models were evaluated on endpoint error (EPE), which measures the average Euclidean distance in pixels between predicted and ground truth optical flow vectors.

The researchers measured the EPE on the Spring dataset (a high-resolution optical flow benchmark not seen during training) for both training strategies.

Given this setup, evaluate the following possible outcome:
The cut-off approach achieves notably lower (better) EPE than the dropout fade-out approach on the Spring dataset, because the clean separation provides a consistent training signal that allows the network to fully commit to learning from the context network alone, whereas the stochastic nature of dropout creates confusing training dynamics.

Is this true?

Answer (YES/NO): NO